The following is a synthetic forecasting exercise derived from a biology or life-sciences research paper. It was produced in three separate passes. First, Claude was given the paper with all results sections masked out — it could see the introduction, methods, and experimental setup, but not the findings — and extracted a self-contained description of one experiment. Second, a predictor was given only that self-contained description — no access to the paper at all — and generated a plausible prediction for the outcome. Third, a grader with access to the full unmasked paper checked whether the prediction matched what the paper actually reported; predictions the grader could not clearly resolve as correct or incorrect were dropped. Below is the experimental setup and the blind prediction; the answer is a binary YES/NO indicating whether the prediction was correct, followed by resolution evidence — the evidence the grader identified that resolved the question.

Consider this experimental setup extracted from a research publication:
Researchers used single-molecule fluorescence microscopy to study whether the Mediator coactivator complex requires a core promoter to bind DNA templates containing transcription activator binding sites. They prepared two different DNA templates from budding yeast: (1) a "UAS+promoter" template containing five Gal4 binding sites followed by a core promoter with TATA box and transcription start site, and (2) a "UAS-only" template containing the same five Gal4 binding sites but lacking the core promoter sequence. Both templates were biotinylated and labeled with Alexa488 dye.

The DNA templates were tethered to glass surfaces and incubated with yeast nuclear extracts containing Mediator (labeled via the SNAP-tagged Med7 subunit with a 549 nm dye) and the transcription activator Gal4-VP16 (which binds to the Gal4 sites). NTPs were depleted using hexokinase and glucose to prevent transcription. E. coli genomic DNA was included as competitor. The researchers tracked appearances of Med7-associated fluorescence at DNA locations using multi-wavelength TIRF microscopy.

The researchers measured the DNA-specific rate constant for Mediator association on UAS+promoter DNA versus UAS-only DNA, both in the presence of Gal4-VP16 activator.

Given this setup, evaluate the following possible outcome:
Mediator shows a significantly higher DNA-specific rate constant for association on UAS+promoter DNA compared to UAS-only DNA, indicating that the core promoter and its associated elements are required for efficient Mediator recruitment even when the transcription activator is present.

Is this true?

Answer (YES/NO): NO